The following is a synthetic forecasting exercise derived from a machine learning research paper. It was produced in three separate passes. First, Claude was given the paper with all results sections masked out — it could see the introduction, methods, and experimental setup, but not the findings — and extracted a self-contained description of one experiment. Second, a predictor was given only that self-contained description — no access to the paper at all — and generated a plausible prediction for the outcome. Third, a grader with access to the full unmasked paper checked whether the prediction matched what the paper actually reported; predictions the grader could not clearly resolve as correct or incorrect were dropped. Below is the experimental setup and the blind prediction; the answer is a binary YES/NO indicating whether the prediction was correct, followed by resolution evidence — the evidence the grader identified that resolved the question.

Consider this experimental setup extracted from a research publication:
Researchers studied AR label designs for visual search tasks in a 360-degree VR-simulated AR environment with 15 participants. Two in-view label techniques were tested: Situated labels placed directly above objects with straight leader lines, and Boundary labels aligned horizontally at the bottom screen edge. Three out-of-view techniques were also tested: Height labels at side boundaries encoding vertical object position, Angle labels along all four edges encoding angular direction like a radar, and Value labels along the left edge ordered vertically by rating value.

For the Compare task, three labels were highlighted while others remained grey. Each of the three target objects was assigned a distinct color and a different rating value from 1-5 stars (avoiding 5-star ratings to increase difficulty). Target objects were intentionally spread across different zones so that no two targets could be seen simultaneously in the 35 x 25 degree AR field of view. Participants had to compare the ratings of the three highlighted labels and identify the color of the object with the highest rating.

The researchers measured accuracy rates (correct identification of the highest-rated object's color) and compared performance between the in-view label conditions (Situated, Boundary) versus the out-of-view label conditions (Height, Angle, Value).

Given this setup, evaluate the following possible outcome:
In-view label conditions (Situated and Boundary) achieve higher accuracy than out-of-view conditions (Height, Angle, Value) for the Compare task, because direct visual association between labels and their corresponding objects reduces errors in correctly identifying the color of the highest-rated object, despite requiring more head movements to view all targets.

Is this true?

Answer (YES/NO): NO